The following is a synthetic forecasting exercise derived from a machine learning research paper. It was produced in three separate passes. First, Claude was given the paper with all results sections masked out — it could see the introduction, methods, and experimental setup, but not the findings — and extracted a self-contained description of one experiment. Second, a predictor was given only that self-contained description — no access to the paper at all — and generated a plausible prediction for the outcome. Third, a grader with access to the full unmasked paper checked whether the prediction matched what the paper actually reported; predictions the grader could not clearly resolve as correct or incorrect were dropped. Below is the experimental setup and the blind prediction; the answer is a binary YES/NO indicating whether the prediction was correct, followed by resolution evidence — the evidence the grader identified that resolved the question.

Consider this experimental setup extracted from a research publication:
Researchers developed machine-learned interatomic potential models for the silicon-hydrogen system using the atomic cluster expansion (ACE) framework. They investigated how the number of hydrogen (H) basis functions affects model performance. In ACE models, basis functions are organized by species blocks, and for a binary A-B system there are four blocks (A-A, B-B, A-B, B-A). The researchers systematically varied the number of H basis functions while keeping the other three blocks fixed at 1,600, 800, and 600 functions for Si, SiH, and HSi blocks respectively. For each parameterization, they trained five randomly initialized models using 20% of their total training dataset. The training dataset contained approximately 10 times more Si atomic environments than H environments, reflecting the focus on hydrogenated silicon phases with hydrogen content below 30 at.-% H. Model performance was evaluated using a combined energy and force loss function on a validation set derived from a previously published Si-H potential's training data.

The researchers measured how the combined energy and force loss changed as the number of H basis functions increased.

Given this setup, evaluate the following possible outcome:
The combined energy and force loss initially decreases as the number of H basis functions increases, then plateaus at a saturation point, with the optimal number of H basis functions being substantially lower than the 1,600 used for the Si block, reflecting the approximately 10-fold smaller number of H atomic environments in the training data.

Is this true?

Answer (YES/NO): NO